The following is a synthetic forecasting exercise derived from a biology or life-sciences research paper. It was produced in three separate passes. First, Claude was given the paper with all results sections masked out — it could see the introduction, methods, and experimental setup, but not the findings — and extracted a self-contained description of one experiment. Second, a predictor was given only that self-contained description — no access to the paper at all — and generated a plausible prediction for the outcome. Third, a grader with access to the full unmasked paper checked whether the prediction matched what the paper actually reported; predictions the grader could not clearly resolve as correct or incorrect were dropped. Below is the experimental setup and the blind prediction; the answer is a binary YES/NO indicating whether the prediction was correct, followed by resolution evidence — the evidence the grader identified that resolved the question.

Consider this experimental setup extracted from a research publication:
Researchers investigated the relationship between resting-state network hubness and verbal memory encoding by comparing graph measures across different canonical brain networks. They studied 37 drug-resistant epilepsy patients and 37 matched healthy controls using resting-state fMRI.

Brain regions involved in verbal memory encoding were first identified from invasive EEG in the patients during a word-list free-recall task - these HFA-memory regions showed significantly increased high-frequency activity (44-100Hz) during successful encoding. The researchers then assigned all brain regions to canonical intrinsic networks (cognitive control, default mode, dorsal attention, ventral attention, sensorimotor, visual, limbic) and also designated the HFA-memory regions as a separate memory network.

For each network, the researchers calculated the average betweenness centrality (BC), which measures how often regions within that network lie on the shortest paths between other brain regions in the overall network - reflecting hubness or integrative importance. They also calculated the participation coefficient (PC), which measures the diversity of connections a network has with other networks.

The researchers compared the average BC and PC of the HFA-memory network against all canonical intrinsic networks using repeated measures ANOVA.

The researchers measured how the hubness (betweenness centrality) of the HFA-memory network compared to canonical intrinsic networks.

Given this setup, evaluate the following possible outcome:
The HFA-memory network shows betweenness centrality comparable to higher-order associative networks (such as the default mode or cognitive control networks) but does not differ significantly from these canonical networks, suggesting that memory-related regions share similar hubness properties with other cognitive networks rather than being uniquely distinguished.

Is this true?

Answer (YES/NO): NO